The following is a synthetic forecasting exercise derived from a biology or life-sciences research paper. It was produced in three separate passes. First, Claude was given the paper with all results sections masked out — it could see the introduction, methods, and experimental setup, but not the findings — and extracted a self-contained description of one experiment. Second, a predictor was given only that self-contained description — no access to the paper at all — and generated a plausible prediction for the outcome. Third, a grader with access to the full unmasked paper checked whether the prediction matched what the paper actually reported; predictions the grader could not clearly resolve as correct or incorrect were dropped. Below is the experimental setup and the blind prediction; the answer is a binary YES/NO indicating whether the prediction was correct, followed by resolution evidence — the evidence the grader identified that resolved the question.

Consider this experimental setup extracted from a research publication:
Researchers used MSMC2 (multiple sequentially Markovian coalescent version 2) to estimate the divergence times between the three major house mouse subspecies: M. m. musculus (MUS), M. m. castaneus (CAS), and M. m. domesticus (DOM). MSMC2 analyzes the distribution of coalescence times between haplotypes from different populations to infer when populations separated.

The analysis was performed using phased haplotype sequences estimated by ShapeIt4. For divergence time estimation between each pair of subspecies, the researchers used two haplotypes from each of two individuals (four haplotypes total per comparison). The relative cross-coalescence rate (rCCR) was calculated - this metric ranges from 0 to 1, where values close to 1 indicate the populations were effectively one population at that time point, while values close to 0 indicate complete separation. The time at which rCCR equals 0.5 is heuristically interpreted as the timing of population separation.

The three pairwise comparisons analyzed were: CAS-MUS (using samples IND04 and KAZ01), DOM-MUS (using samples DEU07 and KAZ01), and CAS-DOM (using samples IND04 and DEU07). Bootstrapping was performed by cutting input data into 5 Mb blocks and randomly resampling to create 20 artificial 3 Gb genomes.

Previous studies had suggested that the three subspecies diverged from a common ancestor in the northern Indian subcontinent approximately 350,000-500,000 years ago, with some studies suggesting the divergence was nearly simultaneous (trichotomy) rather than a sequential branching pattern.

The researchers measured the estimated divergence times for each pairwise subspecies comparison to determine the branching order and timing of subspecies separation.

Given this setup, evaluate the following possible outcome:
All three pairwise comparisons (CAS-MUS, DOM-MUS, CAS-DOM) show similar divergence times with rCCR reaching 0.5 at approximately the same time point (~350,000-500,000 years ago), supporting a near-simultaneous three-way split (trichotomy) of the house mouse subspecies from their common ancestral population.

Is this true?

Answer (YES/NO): NO